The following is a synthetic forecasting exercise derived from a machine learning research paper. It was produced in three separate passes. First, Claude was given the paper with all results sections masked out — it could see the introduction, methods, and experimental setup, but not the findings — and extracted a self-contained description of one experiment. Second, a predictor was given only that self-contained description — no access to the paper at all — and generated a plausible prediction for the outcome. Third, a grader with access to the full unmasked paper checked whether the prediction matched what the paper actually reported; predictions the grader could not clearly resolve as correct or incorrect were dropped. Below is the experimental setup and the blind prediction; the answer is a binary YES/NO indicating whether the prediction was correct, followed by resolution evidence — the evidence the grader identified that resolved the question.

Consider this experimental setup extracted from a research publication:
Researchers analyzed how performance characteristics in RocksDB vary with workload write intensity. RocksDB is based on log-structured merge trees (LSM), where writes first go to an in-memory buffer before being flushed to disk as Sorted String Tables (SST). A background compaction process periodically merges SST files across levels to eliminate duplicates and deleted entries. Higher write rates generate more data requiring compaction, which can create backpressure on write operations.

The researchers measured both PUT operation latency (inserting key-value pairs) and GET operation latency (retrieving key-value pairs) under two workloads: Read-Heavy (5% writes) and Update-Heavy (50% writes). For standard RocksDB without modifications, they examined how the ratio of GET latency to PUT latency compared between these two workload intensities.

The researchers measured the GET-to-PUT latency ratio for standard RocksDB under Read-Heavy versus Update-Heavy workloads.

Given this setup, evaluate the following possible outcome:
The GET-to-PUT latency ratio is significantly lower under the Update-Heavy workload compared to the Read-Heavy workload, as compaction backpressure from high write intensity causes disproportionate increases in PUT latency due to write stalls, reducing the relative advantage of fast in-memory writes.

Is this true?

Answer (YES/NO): YES